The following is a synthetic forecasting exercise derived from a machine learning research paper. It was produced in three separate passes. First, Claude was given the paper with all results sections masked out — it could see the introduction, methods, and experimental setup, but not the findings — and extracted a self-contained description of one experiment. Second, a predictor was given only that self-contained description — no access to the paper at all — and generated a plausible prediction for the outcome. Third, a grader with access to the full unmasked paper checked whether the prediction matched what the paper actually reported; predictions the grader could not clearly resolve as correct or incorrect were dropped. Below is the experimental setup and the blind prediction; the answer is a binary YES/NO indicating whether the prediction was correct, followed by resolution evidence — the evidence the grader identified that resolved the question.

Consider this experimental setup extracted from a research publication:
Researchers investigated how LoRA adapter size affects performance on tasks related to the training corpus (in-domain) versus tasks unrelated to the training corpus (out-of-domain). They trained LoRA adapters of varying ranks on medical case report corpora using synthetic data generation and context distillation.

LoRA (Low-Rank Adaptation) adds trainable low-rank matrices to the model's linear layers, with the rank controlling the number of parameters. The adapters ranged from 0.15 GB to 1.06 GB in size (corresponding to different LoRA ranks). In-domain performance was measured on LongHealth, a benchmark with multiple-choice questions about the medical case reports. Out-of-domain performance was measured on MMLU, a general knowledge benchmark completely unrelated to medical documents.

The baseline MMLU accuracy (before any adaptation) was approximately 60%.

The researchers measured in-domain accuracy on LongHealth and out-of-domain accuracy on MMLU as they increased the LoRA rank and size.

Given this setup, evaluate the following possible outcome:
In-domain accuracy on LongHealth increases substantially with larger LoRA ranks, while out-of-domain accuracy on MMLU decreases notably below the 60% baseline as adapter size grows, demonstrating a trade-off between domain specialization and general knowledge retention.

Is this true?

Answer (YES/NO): NO